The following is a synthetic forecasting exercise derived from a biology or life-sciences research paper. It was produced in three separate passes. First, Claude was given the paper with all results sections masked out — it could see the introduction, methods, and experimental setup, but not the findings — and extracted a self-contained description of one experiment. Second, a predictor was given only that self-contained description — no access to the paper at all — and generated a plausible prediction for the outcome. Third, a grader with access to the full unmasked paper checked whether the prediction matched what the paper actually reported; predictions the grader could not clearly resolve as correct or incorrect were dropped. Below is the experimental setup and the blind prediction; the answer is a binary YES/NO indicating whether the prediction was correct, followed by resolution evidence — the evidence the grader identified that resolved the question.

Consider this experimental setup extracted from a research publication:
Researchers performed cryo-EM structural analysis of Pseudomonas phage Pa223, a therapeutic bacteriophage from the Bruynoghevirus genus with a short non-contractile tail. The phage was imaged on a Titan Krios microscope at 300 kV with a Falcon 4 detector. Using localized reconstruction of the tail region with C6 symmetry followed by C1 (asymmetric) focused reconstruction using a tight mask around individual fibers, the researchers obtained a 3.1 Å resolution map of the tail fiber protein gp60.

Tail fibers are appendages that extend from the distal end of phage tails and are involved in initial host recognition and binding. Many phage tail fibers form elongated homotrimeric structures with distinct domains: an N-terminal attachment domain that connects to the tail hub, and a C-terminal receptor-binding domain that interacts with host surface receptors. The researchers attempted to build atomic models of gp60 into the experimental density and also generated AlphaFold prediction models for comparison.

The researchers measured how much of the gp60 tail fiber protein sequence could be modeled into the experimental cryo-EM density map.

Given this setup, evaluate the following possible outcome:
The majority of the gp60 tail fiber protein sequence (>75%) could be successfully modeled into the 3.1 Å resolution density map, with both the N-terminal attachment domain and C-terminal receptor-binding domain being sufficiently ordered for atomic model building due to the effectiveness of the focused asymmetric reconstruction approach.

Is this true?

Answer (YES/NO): NO